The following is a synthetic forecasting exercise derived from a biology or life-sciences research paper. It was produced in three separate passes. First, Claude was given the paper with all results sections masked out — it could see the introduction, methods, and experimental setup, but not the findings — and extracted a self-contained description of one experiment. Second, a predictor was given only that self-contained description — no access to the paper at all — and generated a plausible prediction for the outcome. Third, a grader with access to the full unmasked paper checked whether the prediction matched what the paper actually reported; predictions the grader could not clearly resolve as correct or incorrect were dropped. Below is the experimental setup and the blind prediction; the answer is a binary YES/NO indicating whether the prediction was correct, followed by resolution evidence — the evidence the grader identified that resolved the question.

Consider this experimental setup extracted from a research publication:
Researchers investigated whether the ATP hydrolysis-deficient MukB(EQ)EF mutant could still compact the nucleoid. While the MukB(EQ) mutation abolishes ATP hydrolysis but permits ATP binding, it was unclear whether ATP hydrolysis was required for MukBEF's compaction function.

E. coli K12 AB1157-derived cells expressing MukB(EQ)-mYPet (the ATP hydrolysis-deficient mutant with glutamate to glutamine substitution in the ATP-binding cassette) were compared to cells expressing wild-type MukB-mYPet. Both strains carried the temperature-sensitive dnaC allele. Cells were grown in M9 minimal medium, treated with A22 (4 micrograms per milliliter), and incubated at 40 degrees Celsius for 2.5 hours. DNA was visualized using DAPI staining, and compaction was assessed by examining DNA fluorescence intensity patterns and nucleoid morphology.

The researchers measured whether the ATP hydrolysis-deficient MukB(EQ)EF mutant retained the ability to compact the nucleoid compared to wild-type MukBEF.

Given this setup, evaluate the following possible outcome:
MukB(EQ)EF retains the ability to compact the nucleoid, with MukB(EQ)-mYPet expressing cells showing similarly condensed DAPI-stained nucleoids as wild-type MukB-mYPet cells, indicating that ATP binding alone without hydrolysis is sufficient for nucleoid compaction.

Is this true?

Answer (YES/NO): NO